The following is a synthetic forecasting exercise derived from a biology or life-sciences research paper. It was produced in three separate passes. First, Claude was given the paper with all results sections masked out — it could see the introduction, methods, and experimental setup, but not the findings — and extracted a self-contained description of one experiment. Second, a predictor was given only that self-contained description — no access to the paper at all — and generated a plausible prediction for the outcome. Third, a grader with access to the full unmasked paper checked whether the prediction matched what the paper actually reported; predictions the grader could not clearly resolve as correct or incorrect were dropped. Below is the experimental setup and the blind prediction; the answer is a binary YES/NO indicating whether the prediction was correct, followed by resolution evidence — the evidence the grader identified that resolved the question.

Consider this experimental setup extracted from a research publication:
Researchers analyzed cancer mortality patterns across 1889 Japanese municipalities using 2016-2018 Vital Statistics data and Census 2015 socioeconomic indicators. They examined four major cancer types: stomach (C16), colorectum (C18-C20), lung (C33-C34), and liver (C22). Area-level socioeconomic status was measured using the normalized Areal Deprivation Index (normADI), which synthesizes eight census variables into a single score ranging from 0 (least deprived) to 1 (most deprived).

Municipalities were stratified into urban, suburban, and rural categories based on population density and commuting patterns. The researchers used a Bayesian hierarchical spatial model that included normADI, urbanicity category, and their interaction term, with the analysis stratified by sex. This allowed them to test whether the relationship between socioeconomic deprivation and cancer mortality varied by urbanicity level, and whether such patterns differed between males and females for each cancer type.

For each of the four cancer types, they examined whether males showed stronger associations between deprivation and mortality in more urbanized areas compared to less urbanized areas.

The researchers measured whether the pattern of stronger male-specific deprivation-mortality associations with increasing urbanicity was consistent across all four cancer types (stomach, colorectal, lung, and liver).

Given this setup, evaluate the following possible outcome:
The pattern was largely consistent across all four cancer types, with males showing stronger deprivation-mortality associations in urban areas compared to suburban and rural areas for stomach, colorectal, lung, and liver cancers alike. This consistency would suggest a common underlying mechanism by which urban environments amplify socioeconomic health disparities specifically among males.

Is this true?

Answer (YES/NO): NO